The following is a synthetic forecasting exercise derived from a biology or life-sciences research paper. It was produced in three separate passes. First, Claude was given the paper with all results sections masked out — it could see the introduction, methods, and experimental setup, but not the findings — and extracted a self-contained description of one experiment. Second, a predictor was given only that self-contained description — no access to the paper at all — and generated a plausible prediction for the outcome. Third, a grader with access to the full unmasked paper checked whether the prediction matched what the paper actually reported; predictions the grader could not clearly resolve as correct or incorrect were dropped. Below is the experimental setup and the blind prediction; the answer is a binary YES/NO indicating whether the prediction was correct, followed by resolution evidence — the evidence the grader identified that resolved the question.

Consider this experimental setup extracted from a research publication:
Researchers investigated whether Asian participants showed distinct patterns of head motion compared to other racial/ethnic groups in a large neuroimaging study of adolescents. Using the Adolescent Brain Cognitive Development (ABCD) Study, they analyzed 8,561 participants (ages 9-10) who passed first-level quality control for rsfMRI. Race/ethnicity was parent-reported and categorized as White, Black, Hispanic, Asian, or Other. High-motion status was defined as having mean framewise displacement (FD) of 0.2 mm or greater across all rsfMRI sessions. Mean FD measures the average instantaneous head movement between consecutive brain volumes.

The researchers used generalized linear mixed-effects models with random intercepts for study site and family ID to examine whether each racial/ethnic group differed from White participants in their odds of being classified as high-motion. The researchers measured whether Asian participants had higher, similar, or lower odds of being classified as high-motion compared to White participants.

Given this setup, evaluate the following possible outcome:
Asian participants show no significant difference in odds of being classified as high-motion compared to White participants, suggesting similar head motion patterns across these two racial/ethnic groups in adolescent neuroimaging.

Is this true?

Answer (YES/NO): NO